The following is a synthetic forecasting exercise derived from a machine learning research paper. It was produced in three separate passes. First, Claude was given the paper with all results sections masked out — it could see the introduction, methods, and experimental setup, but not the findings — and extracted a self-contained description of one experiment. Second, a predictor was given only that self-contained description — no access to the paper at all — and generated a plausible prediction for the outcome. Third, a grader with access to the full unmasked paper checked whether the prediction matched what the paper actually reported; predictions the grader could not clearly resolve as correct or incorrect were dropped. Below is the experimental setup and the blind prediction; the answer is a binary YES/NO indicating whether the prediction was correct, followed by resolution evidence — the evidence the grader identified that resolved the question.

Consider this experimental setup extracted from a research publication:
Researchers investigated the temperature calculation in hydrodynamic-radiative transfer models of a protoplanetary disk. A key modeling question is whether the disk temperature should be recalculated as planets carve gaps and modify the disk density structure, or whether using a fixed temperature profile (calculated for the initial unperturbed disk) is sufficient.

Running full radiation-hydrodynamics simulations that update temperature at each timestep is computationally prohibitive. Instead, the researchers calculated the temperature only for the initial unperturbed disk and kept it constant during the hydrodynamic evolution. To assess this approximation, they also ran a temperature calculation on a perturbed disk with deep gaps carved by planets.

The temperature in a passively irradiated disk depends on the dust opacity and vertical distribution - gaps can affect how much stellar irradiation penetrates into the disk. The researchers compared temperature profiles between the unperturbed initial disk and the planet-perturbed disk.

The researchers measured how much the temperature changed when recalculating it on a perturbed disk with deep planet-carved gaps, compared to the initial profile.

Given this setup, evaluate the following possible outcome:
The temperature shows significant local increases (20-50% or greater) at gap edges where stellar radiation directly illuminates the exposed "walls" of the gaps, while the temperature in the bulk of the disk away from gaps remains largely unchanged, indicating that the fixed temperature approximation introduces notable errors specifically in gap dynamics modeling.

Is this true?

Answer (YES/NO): NO